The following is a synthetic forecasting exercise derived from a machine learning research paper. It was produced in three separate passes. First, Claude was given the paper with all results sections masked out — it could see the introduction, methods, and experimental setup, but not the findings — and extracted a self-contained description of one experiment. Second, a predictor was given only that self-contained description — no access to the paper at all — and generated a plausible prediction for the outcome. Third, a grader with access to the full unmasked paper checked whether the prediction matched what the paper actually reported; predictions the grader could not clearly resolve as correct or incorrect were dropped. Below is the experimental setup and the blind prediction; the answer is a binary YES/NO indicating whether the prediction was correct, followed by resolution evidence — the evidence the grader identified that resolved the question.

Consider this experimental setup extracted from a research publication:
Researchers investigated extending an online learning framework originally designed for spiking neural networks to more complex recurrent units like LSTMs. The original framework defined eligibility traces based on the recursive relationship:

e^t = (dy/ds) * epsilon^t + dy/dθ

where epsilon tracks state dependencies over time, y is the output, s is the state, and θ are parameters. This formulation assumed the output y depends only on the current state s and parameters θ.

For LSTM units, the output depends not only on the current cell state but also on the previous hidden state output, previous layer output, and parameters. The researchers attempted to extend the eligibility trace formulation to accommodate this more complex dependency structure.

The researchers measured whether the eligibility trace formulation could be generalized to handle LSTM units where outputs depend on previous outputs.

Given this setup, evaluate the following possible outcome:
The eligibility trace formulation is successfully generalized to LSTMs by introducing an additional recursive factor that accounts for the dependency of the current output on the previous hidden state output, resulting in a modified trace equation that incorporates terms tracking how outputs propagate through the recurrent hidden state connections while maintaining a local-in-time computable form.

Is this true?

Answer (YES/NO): YES